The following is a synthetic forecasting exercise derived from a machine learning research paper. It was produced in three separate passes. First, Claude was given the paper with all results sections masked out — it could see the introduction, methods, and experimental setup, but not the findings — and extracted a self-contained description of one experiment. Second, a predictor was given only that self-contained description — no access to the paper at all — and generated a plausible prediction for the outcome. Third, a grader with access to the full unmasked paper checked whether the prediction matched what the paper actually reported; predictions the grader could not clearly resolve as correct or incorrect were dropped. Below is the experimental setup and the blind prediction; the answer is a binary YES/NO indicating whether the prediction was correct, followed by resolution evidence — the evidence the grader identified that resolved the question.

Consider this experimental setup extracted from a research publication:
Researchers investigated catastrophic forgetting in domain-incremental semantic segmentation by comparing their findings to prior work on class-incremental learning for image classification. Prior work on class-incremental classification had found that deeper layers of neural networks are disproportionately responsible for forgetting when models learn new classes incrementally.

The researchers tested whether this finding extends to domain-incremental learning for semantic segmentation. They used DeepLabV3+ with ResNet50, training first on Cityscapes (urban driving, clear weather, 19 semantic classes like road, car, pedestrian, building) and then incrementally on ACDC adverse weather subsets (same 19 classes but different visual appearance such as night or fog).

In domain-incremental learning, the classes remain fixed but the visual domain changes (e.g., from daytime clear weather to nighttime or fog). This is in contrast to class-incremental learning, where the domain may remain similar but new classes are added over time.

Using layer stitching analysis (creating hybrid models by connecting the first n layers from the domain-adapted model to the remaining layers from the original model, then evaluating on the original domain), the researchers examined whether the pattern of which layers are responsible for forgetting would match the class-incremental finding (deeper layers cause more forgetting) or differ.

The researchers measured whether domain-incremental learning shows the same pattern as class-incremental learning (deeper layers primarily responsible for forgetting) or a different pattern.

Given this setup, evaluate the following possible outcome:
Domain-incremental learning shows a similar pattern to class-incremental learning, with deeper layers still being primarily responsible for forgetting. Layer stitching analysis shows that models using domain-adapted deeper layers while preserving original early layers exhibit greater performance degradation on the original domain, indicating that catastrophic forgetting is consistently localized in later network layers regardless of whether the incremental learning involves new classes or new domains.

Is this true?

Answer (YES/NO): NO